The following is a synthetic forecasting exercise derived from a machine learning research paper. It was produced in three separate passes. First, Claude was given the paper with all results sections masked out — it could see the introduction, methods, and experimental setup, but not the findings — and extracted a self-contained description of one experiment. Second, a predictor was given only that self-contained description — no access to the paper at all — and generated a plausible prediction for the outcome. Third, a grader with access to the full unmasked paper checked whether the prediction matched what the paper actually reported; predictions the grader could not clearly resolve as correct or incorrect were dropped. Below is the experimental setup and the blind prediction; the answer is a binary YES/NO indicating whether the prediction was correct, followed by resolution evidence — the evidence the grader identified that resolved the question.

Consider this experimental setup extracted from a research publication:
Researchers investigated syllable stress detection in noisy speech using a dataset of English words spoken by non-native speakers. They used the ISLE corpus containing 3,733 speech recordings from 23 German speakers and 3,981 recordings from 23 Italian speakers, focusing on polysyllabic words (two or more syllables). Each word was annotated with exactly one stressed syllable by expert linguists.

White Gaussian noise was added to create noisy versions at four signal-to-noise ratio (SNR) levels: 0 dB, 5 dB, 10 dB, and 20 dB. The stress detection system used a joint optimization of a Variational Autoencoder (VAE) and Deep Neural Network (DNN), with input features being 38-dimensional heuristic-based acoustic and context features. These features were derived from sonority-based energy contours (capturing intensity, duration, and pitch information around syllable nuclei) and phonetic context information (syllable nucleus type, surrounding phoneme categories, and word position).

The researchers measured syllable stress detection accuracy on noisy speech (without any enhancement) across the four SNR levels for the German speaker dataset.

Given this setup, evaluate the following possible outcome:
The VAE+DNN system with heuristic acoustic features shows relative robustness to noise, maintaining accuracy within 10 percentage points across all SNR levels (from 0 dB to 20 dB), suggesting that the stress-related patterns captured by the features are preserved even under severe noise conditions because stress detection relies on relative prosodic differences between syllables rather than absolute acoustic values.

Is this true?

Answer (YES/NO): YES